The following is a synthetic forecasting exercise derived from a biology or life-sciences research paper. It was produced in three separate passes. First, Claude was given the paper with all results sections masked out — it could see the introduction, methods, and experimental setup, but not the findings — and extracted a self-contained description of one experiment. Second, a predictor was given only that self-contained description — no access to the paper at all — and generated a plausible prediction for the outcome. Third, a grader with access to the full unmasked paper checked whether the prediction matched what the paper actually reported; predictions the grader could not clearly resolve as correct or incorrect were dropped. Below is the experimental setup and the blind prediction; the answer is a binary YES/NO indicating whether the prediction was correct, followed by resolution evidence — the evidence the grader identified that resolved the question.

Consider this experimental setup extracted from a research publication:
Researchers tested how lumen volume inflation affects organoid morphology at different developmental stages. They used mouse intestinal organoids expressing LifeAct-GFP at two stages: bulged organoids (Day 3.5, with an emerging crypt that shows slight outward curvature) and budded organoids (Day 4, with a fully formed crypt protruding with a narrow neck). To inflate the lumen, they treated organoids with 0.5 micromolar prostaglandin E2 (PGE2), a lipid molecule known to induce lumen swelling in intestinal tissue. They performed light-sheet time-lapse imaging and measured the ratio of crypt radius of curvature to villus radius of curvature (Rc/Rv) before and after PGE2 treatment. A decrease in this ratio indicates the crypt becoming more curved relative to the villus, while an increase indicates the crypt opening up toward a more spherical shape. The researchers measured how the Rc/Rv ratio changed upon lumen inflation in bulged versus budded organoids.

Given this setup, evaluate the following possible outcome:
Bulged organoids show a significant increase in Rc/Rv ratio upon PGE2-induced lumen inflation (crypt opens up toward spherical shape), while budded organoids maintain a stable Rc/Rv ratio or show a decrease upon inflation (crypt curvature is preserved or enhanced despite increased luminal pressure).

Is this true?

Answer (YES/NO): YES